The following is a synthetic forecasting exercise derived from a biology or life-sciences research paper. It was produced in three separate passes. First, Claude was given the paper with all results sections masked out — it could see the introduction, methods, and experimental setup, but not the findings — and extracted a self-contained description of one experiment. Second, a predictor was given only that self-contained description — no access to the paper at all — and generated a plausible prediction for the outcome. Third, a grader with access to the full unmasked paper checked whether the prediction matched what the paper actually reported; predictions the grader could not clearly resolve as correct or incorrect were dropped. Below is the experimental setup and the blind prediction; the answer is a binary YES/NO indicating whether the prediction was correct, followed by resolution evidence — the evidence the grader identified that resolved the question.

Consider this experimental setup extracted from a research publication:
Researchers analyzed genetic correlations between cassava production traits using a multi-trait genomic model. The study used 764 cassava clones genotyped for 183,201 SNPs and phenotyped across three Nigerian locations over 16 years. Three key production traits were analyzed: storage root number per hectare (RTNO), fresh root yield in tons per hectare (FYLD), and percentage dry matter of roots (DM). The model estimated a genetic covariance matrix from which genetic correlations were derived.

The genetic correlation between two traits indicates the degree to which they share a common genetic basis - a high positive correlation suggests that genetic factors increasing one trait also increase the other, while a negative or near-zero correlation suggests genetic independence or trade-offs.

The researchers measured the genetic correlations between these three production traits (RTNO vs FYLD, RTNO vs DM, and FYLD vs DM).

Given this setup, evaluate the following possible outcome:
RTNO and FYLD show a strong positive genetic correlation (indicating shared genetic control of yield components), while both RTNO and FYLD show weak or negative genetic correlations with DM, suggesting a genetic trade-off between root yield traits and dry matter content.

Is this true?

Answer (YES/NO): NO